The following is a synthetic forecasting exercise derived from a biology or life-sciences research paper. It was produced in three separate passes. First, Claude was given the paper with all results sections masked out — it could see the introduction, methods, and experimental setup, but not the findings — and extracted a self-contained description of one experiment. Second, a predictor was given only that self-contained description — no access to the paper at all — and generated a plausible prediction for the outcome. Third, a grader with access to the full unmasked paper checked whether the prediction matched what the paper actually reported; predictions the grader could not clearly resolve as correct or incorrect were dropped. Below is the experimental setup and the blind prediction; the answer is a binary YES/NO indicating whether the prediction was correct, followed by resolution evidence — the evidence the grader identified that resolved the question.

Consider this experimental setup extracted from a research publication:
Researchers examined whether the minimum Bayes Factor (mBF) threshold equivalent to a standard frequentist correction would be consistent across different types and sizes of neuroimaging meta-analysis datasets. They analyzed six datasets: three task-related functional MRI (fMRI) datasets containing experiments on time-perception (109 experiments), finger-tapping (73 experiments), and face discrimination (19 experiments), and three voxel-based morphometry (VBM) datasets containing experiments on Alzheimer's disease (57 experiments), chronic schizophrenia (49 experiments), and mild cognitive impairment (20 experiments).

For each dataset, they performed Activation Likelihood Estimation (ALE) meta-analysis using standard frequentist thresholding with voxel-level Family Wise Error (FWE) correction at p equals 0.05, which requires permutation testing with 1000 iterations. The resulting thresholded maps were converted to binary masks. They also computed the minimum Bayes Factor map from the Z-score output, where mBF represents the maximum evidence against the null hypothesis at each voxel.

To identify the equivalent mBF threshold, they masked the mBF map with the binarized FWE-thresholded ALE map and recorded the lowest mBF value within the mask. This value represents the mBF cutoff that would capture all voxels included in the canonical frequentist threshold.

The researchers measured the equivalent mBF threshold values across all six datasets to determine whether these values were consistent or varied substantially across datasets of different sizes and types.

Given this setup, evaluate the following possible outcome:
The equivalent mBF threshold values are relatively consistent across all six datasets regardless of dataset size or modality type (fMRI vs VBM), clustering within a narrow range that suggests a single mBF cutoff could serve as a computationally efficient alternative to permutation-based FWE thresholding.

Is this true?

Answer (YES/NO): YES